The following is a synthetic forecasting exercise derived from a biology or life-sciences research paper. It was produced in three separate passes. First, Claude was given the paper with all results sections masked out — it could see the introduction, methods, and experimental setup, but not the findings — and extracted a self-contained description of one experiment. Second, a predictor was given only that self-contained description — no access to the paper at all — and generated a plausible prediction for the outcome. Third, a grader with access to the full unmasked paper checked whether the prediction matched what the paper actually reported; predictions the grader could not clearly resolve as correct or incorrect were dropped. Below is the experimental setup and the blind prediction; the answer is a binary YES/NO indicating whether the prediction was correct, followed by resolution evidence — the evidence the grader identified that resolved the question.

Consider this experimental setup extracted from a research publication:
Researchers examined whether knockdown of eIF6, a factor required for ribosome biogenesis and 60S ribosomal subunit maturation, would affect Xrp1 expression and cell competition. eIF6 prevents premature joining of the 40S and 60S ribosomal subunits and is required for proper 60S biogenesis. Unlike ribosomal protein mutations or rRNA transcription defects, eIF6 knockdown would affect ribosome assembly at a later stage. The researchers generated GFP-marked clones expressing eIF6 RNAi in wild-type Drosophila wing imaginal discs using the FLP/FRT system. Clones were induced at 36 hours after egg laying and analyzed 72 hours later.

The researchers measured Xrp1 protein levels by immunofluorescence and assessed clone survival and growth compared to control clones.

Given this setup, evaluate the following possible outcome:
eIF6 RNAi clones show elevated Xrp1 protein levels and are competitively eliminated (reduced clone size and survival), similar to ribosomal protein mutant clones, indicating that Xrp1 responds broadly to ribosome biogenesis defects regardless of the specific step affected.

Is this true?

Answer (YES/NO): YES